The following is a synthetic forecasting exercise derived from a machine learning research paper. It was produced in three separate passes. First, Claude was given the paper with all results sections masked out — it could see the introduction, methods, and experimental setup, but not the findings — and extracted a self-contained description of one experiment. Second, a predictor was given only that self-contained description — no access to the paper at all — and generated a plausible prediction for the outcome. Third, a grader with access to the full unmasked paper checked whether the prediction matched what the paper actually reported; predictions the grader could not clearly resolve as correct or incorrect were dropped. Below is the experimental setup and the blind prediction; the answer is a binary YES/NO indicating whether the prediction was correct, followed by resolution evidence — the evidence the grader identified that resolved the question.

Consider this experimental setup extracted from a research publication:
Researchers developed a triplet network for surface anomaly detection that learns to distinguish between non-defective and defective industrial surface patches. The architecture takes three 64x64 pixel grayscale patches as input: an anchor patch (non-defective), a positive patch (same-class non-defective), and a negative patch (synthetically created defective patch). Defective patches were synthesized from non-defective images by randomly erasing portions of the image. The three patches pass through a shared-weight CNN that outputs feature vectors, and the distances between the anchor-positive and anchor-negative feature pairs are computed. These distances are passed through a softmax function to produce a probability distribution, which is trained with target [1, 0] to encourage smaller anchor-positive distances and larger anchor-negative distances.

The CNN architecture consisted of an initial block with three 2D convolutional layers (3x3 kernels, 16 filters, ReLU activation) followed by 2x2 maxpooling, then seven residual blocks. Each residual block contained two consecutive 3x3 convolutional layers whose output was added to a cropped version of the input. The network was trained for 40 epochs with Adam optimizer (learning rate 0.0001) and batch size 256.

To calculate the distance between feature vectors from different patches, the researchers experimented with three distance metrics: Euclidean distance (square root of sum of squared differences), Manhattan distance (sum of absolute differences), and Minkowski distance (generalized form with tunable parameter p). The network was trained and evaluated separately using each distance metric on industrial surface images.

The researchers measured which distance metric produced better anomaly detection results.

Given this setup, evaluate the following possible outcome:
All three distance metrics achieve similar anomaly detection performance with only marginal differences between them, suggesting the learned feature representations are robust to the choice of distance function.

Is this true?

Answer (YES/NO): NO